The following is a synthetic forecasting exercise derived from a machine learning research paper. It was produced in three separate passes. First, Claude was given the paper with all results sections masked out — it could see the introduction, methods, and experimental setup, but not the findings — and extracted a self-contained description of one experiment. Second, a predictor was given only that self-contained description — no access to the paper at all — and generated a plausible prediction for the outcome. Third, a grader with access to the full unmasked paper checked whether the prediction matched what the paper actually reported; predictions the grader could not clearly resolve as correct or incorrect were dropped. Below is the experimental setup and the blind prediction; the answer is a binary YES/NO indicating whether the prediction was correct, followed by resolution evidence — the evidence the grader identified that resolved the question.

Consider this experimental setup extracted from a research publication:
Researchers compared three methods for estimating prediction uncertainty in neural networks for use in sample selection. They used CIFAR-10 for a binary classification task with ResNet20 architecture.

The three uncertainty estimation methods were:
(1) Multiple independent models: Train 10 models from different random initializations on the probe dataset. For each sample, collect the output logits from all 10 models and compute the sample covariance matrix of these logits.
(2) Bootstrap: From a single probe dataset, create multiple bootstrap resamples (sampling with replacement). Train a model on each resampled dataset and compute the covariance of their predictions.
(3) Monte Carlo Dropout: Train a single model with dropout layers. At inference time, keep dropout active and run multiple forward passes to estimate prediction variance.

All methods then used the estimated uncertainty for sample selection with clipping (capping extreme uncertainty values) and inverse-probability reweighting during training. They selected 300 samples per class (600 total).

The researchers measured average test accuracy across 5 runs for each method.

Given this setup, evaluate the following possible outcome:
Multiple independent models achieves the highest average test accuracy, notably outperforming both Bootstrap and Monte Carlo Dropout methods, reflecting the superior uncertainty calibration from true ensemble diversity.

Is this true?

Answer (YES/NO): NO